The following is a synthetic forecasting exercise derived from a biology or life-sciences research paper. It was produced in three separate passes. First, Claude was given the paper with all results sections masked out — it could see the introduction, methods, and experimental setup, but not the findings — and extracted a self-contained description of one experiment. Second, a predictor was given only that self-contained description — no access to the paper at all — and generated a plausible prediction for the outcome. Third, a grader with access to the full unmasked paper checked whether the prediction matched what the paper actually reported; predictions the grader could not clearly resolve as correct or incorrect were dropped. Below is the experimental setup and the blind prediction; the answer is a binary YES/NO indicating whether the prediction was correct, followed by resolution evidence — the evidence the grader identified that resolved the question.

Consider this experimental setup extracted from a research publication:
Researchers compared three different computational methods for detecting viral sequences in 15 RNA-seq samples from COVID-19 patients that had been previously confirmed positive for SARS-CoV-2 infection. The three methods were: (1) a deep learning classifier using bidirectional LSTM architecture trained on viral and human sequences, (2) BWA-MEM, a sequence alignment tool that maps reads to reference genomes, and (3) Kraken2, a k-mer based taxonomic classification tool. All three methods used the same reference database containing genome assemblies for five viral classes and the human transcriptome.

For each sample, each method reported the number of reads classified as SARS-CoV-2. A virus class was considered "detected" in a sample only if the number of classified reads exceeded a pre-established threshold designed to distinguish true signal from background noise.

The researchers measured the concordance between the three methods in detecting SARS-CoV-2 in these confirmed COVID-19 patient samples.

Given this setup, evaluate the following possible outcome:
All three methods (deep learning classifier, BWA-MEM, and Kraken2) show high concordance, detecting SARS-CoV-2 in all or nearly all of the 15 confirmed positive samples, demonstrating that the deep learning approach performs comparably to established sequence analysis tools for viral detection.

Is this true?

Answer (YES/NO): NO